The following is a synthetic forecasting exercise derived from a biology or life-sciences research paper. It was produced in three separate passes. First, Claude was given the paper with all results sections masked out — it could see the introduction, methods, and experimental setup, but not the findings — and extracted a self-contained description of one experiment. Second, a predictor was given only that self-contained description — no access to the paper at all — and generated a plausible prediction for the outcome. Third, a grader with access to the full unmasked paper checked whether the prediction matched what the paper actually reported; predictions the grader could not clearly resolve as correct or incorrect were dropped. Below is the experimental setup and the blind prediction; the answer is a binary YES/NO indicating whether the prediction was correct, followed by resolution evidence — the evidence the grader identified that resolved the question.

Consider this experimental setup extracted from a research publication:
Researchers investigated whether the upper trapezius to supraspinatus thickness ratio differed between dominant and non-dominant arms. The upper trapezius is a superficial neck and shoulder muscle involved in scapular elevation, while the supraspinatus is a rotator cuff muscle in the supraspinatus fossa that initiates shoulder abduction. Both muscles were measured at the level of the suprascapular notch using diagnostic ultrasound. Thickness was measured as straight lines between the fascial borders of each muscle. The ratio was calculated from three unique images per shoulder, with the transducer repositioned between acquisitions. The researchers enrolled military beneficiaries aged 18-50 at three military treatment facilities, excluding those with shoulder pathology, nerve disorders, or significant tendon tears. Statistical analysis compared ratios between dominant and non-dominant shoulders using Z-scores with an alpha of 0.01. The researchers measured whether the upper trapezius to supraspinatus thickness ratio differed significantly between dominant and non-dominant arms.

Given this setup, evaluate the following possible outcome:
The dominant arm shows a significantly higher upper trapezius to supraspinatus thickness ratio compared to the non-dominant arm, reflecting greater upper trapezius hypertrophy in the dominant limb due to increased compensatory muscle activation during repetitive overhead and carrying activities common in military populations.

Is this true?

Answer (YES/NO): NO